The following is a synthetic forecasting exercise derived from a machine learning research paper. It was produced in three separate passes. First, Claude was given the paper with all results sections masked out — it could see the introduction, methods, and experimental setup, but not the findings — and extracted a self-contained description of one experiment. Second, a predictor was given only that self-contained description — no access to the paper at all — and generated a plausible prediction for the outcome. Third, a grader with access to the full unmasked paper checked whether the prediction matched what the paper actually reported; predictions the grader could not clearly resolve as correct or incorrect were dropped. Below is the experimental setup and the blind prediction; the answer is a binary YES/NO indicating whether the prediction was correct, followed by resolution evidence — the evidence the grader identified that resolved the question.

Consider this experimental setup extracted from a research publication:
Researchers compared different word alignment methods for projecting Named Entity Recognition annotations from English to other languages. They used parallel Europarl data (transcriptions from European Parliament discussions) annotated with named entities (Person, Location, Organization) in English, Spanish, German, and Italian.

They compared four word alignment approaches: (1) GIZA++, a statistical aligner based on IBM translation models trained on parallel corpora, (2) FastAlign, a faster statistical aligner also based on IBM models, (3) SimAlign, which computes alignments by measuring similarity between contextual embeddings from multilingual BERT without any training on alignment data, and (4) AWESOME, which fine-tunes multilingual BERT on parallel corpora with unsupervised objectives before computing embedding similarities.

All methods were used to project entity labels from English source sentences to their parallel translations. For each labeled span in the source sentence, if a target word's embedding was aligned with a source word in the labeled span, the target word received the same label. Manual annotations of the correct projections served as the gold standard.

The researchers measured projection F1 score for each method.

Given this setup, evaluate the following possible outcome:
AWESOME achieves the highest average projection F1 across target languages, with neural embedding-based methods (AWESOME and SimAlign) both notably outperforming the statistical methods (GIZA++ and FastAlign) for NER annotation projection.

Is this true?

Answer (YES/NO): YES